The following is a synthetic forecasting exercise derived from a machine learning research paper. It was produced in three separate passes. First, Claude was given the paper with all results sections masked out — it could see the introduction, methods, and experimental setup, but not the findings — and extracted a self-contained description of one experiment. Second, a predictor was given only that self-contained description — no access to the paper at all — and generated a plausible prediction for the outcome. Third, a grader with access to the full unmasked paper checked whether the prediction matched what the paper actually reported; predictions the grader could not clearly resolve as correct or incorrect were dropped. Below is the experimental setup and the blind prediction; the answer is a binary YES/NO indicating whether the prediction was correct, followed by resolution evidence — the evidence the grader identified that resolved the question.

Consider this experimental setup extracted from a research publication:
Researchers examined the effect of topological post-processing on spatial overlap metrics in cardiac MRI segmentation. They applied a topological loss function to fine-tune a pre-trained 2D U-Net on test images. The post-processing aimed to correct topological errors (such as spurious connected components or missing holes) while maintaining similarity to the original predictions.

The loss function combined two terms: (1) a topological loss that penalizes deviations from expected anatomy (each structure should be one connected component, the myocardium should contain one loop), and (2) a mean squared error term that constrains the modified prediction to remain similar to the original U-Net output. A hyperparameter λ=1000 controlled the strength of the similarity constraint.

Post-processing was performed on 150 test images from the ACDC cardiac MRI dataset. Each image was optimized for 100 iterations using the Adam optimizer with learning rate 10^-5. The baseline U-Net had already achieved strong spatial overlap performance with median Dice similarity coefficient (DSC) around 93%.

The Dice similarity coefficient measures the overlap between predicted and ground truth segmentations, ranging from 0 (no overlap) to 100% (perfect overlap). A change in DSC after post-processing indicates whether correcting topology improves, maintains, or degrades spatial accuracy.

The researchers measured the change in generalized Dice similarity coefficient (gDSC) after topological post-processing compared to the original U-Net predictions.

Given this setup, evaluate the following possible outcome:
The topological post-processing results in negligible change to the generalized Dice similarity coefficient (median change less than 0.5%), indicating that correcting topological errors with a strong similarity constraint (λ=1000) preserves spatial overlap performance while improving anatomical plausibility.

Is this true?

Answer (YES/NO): YES